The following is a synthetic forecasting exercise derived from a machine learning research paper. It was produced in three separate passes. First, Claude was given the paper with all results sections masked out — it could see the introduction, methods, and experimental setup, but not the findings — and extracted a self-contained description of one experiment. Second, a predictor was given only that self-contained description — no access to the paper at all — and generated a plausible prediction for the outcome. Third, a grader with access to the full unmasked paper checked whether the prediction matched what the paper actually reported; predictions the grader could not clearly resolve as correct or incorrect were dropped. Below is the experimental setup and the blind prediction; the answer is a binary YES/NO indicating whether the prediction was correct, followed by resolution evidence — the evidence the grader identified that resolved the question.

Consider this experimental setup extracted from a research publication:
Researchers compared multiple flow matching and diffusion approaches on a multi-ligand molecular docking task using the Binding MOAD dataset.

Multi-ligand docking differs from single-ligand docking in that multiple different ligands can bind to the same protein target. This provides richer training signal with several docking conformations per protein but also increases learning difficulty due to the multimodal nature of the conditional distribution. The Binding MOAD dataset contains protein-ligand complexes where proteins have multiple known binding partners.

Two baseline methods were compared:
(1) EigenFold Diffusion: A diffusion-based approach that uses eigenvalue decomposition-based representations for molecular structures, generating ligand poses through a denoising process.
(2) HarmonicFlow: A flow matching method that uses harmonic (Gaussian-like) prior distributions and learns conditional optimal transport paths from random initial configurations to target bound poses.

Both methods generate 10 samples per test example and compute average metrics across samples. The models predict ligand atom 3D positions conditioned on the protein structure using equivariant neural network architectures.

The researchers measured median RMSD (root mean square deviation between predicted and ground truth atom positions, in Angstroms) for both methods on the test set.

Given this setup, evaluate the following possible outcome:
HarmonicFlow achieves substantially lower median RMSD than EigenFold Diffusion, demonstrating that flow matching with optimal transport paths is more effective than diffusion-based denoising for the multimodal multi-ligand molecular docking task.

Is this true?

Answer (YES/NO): NO